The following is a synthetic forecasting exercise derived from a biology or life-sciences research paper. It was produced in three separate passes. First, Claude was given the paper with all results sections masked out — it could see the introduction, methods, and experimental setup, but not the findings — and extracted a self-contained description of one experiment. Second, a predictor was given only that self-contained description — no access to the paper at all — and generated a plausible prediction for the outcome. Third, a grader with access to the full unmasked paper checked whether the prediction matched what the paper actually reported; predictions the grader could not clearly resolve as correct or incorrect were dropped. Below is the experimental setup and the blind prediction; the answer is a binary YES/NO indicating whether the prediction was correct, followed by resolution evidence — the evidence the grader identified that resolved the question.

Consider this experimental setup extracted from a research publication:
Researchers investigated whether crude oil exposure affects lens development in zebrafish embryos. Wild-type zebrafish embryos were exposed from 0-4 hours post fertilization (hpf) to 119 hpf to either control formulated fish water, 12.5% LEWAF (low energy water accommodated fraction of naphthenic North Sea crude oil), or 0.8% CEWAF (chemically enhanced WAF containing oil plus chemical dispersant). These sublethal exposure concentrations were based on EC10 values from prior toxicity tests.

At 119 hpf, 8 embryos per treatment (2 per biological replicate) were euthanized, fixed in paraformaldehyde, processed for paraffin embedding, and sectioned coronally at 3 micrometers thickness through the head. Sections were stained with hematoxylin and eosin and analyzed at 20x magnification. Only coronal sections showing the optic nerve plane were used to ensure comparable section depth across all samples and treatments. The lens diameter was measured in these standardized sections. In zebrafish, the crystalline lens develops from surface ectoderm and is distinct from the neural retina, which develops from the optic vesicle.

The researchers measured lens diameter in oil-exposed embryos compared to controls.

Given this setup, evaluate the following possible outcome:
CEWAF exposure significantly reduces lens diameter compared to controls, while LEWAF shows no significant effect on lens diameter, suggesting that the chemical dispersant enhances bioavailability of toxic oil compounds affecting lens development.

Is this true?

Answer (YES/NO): YES